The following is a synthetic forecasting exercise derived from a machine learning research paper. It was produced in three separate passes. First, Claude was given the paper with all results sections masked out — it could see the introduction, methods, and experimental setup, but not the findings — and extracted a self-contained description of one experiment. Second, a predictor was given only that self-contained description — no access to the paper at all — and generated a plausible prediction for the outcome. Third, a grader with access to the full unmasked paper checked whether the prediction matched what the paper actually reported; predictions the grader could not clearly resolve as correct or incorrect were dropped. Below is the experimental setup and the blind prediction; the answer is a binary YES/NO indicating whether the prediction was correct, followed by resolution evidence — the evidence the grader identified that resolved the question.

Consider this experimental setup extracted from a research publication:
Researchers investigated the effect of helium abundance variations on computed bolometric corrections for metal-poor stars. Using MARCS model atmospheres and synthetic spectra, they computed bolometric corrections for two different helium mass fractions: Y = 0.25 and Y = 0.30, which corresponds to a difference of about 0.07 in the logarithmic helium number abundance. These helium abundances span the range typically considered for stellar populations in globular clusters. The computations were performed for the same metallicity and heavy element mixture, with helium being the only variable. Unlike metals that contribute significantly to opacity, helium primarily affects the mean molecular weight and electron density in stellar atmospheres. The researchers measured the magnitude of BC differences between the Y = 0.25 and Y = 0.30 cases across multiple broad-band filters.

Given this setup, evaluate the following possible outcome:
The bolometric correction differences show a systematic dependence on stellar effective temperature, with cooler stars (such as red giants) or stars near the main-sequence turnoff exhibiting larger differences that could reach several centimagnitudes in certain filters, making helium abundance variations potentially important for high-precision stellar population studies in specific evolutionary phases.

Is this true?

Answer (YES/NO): NO